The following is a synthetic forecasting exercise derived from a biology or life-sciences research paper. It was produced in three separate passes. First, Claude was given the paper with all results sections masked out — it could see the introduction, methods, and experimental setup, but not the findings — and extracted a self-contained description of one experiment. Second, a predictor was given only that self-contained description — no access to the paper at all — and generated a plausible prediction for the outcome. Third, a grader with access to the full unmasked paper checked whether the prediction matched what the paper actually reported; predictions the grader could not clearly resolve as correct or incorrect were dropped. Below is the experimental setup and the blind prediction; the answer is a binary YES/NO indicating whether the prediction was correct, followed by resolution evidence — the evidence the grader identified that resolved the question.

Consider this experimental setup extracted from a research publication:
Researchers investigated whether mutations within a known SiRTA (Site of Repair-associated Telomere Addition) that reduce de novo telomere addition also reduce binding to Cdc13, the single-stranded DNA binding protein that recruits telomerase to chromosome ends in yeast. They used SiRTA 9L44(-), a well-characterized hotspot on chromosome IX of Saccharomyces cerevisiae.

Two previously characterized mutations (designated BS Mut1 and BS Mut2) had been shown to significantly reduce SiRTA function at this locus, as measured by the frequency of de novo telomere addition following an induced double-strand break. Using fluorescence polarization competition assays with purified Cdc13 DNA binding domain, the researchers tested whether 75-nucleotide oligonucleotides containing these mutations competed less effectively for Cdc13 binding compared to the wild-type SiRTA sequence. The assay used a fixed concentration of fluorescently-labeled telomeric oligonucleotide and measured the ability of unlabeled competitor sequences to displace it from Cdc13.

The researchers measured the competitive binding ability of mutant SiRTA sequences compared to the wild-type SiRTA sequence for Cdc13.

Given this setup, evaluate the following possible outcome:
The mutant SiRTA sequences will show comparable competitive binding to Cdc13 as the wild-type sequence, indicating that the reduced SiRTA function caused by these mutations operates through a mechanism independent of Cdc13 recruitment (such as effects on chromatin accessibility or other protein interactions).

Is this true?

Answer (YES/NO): NO